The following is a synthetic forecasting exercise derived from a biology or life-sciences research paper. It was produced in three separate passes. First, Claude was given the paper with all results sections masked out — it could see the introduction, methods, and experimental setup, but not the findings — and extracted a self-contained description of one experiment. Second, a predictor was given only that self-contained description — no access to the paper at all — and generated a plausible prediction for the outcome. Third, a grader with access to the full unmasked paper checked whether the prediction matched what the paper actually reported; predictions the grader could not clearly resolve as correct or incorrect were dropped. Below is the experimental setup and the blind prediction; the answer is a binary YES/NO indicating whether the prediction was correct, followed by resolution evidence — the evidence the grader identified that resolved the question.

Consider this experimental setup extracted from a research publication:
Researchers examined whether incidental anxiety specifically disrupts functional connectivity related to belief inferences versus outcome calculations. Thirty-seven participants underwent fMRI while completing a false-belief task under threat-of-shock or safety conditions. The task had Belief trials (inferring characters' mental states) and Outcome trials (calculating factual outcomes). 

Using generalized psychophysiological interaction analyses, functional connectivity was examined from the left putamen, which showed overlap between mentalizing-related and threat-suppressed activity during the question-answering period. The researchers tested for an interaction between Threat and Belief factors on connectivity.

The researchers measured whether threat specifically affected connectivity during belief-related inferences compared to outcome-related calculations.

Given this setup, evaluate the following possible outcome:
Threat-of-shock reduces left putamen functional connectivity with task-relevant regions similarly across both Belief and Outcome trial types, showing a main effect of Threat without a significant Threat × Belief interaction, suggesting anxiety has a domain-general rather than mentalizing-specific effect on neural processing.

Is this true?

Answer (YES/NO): NO